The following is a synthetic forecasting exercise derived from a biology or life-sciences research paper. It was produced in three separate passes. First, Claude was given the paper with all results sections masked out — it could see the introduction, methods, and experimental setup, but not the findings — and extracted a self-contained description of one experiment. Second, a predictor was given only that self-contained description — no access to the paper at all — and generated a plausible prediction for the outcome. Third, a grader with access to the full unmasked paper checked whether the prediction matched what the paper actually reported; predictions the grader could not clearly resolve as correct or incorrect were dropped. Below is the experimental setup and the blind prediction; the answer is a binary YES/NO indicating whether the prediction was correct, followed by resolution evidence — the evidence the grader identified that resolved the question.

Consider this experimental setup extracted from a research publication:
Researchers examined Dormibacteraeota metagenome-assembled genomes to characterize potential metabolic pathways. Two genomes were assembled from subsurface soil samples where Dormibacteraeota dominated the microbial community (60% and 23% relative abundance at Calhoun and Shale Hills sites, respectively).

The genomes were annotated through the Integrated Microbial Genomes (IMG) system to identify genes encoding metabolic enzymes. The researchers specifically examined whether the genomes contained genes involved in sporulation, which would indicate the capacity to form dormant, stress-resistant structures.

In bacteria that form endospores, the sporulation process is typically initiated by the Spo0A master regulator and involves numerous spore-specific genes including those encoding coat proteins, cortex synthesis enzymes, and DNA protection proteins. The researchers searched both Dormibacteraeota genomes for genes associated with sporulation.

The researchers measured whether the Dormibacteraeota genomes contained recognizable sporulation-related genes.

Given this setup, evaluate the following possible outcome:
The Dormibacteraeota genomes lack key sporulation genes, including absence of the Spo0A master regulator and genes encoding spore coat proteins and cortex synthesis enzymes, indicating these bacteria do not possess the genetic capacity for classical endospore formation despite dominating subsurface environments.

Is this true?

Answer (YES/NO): NO